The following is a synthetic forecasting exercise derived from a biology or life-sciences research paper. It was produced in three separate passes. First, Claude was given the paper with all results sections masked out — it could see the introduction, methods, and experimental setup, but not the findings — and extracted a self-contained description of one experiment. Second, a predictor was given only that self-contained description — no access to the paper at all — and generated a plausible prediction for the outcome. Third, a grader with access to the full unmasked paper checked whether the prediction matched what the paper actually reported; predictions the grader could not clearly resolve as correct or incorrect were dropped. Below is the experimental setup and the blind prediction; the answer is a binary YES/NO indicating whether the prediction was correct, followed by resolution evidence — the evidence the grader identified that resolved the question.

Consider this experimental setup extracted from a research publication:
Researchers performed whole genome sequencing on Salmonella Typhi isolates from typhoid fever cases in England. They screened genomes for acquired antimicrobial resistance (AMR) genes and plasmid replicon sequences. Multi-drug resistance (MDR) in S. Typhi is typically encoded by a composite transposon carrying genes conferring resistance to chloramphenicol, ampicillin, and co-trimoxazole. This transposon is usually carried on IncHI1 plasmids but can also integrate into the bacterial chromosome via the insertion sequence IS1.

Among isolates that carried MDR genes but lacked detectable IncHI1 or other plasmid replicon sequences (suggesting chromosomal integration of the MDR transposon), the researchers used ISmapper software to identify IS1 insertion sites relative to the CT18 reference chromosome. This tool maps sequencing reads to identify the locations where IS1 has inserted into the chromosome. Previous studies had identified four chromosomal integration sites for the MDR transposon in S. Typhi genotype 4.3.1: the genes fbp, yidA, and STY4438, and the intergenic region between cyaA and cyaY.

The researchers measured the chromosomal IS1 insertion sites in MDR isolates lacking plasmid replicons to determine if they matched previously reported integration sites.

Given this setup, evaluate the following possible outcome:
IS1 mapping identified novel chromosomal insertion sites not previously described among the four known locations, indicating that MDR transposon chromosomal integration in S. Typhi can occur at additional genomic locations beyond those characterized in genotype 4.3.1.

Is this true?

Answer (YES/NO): YES